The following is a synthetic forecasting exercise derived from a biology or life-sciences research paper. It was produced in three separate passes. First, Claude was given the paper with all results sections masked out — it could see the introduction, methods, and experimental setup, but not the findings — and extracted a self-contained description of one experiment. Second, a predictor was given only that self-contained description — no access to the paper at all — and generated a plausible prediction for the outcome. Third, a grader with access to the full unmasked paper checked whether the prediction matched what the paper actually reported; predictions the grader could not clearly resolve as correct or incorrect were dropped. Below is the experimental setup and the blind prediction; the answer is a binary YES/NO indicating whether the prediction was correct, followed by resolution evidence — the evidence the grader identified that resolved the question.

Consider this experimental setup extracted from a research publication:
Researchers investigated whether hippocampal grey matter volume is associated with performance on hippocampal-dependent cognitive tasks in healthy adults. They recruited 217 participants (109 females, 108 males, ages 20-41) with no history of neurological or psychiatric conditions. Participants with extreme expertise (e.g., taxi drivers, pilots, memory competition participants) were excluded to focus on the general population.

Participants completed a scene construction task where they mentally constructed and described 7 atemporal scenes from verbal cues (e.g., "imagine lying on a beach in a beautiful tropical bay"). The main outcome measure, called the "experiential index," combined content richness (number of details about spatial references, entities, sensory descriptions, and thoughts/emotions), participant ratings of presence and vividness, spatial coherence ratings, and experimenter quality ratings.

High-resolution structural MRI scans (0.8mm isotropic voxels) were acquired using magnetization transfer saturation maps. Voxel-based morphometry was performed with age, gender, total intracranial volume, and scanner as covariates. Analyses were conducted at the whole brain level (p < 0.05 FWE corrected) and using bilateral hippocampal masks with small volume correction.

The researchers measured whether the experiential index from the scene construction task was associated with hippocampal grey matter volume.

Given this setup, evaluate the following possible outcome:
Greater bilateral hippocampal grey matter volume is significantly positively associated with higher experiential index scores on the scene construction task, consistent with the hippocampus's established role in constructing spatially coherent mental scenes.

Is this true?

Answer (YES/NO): NO